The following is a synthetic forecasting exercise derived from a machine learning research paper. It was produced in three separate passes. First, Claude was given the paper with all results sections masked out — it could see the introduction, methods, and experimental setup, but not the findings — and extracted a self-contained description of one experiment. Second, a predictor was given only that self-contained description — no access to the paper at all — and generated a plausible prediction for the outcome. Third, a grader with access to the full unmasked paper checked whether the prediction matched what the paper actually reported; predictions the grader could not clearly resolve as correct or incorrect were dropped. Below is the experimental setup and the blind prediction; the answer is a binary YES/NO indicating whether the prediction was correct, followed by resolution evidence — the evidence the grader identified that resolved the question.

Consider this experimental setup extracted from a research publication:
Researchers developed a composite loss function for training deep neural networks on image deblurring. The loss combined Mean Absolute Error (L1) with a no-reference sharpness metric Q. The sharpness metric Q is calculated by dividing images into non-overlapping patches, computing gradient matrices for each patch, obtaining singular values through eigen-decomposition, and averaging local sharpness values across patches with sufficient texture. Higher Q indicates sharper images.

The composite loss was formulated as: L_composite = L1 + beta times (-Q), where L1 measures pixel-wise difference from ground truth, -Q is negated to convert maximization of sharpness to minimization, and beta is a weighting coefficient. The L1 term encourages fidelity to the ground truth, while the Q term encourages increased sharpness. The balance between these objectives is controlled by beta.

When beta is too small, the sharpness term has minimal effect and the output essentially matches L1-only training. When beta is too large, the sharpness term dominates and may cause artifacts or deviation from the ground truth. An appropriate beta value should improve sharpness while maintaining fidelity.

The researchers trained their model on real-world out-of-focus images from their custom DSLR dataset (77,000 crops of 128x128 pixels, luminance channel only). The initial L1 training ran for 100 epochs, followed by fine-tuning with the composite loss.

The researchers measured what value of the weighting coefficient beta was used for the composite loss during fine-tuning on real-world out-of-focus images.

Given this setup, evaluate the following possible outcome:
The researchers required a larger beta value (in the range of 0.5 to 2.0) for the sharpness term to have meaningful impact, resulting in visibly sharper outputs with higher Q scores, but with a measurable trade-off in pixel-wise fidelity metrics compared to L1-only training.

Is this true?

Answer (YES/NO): NO